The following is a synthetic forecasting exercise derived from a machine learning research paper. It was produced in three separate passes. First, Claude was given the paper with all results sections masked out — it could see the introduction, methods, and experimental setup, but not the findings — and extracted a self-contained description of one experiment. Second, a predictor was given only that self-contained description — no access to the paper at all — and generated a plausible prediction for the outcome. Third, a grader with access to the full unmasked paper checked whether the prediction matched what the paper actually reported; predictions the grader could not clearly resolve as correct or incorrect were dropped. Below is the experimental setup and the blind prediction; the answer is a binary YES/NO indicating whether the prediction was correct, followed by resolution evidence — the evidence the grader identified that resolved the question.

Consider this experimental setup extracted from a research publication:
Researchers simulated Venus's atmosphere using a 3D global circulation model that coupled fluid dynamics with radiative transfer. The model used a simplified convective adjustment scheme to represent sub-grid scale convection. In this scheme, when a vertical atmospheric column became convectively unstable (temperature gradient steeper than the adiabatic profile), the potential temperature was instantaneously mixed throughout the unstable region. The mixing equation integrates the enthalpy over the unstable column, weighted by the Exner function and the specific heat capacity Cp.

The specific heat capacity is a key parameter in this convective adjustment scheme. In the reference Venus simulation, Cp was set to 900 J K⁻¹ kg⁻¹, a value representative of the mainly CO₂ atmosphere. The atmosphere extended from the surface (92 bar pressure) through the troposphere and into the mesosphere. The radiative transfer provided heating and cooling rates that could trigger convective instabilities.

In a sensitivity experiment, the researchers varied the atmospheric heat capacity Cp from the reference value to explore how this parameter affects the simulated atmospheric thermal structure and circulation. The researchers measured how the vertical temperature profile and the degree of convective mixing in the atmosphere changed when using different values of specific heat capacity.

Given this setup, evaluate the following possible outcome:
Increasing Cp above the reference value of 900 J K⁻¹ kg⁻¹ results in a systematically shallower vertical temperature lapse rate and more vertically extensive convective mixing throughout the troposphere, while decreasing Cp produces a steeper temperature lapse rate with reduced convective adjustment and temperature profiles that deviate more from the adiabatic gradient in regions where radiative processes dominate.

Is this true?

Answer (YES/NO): NO